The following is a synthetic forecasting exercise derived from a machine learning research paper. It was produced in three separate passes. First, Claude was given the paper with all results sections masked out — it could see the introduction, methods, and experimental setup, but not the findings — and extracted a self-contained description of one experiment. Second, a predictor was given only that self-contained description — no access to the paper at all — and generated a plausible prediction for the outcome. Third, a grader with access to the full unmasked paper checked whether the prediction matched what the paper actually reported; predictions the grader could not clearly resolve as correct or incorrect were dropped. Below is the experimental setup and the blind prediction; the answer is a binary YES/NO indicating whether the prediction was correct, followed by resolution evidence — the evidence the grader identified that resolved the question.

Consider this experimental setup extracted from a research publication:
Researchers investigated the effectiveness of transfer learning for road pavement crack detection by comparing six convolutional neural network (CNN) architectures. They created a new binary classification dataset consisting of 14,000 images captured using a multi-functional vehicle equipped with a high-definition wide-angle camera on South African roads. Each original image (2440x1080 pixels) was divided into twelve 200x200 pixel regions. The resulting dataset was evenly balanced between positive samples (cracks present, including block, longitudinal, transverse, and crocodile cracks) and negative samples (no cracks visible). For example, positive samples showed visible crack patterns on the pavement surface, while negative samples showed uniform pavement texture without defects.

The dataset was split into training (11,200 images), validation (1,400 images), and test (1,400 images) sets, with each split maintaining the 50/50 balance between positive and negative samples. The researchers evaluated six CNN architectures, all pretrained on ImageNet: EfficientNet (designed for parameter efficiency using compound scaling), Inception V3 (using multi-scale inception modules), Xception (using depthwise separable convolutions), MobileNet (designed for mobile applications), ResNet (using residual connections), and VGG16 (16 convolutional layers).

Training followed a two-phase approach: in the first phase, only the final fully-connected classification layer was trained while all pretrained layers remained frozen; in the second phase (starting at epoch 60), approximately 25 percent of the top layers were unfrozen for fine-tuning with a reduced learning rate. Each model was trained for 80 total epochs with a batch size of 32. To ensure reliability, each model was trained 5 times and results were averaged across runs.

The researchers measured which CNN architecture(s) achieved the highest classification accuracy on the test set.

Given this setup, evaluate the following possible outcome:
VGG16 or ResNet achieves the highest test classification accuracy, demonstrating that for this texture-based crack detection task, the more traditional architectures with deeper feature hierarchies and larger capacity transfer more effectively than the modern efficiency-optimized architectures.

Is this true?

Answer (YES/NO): YES